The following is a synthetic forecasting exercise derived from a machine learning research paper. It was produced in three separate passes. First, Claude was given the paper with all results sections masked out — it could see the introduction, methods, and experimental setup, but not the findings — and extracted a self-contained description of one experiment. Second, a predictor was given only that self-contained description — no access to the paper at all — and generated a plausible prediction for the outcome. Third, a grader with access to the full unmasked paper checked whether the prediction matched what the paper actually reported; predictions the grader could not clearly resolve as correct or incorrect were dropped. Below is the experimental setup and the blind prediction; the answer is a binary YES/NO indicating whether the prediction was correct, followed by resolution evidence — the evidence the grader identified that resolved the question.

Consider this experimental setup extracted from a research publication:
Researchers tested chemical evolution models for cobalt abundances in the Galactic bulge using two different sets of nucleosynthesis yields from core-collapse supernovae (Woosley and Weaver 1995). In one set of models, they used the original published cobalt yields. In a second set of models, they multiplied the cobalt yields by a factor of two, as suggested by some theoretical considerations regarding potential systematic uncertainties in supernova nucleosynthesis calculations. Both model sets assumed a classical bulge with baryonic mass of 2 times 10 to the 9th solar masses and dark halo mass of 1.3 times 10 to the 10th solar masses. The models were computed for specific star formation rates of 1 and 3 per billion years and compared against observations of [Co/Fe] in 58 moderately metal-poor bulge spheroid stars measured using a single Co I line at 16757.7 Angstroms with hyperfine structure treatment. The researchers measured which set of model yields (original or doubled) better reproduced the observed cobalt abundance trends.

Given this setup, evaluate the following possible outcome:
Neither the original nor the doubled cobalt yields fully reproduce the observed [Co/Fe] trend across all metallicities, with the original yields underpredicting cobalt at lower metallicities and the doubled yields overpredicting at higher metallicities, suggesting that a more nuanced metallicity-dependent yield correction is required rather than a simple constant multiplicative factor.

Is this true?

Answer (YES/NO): NO